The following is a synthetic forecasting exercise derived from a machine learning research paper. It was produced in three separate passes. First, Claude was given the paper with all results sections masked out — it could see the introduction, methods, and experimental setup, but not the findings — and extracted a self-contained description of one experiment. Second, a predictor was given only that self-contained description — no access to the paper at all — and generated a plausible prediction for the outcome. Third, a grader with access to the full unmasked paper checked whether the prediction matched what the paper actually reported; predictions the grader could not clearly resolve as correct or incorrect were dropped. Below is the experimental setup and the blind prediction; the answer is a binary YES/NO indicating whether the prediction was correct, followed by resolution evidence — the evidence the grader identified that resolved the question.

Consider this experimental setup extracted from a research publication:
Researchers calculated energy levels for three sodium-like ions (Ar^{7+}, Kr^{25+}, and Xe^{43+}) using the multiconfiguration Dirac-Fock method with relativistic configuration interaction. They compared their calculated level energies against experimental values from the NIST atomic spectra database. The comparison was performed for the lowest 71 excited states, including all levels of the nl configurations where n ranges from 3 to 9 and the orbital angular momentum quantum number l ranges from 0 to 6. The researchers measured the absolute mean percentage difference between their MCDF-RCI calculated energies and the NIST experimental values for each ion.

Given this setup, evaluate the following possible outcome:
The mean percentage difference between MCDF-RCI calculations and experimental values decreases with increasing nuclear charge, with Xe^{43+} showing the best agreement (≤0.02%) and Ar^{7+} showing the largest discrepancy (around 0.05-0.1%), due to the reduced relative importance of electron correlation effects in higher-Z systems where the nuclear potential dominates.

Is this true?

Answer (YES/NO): NO